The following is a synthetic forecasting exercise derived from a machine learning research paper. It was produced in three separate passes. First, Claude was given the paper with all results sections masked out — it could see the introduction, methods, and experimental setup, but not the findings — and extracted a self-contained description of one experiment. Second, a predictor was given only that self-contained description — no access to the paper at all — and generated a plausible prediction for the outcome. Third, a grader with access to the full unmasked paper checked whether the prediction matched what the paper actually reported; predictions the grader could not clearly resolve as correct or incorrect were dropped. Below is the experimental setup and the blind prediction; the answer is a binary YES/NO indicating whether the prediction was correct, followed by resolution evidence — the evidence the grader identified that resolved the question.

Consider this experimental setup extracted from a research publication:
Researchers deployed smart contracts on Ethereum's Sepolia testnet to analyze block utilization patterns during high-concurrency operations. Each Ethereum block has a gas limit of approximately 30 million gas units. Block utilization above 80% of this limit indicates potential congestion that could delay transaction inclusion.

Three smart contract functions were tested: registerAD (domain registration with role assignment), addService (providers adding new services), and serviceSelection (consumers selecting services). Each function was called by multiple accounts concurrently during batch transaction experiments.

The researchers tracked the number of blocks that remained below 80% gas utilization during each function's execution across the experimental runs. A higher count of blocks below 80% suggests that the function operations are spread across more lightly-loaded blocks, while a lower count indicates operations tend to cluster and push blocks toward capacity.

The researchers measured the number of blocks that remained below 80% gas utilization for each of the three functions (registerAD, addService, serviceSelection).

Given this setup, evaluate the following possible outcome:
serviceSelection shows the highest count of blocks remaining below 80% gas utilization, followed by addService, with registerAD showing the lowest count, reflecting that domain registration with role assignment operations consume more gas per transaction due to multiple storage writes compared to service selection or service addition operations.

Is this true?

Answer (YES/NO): NO